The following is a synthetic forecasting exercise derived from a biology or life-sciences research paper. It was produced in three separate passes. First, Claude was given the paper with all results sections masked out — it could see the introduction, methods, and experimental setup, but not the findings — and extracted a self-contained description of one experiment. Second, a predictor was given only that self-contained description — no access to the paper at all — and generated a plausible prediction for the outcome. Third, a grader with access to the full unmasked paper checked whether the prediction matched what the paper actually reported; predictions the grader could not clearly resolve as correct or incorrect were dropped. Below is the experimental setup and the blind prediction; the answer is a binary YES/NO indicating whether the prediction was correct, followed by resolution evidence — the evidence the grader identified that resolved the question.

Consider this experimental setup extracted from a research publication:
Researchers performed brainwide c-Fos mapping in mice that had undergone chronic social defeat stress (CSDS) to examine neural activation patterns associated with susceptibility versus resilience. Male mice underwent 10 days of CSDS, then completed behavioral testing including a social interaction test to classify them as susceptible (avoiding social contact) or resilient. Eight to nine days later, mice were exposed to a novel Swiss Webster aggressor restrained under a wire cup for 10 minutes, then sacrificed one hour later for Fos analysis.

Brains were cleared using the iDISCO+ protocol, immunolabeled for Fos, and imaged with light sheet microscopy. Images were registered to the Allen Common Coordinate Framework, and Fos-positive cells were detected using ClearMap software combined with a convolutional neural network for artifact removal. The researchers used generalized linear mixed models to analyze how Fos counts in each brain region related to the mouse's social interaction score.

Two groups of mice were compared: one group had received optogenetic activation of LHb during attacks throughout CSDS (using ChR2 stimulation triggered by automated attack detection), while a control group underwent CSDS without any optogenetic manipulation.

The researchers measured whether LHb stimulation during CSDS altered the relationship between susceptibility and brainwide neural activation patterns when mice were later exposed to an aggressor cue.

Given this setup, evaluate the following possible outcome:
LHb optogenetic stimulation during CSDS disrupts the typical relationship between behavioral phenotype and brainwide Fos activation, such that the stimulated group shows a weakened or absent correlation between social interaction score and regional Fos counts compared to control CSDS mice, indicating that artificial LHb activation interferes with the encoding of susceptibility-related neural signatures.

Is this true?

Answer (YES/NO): NO